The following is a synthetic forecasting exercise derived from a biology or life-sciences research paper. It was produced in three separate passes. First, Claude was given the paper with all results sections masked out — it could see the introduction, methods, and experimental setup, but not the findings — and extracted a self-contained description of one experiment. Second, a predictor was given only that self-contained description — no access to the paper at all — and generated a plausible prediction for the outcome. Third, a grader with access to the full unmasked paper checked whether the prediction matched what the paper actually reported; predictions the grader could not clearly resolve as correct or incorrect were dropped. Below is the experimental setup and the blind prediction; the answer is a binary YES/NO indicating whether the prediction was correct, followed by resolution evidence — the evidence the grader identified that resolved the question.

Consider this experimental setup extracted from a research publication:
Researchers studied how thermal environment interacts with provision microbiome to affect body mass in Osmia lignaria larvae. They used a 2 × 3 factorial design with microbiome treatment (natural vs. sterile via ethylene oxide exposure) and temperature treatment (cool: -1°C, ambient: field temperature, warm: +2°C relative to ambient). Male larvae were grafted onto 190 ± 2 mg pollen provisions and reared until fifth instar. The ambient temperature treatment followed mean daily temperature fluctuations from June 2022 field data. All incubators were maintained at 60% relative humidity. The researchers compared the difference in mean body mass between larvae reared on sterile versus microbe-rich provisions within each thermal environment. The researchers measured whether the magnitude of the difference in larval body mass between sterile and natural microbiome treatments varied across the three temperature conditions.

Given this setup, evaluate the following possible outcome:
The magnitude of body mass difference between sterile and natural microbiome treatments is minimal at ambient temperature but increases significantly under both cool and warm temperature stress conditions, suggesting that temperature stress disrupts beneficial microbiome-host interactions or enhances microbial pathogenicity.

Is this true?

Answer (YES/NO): NO